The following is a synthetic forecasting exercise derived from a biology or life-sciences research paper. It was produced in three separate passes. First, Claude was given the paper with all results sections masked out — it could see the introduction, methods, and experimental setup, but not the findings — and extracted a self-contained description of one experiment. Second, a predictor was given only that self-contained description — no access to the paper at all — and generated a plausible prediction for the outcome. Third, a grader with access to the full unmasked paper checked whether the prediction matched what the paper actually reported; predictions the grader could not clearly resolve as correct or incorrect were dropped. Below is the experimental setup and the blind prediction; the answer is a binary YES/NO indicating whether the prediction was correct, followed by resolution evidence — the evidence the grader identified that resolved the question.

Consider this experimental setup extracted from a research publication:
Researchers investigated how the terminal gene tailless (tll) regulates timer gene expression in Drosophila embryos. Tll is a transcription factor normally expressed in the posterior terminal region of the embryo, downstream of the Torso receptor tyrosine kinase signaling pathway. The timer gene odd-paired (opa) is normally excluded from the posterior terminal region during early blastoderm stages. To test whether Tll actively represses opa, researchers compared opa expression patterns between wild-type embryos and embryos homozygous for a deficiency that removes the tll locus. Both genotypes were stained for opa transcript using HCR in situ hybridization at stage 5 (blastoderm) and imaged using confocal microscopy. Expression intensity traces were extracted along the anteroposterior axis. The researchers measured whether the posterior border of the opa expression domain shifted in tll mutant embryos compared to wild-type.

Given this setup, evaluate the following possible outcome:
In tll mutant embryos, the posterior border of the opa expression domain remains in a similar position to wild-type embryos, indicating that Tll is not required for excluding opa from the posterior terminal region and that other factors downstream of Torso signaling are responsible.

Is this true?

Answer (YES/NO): NO